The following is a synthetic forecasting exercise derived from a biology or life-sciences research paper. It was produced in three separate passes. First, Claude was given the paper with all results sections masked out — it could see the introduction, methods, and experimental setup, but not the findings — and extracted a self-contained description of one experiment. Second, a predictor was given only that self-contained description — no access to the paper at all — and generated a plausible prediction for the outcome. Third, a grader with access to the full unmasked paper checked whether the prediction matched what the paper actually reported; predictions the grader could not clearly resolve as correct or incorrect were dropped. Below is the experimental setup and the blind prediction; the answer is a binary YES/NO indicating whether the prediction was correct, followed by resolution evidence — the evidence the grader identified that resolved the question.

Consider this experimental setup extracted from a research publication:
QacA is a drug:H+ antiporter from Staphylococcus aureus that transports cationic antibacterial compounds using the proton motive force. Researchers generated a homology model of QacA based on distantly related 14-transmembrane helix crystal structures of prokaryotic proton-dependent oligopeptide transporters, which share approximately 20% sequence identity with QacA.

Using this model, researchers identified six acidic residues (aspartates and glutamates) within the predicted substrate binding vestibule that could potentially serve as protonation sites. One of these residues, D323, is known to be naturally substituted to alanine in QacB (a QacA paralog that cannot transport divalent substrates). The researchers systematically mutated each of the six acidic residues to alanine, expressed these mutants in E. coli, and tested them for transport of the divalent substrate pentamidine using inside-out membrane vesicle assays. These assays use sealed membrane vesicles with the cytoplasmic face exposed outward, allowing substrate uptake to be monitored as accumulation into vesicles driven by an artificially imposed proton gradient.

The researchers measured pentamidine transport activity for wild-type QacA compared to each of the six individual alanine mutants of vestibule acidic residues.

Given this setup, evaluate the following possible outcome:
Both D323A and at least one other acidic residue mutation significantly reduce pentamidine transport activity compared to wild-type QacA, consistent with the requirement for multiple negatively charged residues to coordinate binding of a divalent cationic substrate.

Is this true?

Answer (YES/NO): YES